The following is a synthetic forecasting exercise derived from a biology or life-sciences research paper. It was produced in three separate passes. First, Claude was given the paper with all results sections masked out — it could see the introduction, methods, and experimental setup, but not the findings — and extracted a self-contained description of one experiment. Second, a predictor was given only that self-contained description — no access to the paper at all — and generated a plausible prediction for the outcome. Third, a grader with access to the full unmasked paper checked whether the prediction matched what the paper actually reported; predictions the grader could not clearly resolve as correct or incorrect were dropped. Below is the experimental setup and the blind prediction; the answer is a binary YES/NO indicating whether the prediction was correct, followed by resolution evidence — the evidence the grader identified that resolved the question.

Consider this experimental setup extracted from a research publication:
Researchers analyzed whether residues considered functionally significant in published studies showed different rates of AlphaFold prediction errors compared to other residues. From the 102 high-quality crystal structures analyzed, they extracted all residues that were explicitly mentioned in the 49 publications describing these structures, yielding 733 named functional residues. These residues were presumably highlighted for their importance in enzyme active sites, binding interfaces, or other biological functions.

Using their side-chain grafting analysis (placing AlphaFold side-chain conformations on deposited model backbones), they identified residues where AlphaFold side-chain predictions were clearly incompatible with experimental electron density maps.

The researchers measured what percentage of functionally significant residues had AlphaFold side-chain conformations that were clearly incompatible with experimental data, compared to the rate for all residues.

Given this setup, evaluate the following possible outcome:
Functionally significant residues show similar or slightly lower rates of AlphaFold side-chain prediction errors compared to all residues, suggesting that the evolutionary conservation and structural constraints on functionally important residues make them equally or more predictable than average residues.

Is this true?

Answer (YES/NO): YES